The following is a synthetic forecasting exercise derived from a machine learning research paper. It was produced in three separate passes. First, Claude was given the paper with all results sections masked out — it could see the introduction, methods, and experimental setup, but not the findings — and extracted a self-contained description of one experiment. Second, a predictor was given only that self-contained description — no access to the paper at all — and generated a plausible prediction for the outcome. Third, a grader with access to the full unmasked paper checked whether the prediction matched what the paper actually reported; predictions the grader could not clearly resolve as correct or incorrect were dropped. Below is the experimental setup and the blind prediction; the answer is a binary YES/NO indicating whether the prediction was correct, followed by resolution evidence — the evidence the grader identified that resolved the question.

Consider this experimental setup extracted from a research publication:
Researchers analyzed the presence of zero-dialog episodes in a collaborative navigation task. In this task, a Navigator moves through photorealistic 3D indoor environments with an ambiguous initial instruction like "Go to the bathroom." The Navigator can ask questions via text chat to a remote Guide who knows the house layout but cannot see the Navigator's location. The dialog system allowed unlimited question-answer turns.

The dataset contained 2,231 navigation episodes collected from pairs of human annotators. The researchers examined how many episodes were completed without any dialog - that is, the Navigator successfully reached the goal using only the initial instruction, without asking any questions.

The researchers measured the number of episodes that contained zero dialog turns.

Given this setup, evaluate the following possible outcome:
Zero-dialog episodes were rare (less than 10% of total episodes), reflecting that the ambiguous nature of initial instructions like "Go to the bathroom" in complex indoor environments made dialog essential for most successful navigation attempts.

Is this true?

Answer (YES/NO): YES